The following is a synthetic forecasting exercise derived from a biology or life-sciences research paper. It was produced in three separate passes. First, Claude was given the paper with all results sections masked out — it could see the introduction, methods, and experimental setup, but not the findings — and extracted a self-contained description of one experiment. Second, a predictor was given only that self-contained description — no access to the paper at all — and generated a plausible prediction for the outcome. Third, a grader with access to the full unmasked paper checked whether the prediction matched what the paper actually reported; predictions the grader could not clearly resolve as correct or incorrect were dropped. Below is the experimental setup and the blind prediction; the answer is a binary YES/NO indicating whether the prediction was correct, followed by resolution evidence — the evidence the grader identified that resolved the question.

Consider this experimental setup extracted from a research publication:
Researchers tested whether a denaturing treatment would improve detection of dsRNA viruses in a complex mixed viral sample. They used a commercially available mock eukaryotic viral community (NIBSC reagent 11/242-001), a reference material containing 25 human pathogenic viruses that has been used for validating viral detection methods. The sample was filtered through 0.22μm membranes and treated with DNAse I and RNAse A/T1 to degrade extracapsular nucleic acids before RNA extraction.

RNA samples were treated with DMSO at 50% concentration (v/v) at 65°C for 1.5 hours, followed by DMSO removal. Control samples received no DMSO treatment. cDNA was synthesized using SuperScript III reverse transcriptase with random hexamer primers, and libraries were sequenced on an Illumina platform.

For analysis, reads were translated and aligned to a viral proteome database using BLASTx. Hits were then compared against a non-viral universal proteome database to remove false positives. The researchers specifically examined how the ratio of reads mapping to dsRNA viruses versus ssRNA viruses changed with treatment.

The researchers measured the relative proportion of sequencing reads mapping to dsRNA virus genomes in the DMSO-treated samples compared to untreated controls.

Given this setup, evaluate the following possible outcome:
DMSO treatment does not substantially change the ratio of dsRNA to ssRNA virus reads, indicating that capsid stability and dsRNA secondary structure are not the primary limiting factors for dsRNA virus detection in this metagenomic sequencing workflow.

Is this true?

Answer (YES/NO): NO